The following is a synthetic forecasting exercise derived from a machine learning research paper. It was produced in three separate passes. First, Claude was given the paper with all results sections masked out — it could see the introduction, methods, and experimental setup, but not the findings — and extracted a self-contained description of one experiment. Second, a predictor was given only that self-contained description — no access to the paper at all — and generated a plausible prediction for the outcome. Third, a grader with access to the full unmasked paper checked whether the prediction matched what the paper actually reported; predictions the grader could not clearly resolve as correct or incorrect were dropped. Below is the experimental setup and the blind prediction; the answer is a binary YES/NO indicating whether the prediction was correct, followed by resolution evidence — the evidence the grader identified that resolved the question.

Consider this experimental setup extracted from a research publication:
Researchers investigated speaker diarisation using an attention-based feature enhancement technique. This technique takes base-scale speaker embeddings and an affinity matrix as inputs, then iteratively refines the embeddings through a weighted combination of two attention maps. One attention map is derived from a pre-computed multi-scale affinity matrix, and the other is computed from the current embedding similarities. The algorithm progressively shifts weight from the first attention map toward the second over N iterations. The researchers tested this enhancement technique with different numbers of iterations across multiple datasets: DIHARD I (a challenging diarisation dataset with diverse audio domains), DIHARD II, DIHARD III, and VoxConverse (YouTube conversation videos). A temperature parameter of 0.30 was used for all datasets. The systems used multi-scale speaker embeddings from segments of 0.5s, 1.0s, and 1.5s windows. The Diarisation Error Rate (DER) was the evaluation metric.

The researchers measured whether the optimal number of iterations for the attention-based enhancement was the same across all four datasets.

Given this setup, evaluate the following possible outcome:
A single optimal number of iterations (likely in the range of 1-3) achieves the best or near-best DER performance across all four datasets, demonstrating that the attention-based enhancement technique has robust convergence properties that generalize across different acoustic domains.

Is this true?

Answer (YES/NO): NO